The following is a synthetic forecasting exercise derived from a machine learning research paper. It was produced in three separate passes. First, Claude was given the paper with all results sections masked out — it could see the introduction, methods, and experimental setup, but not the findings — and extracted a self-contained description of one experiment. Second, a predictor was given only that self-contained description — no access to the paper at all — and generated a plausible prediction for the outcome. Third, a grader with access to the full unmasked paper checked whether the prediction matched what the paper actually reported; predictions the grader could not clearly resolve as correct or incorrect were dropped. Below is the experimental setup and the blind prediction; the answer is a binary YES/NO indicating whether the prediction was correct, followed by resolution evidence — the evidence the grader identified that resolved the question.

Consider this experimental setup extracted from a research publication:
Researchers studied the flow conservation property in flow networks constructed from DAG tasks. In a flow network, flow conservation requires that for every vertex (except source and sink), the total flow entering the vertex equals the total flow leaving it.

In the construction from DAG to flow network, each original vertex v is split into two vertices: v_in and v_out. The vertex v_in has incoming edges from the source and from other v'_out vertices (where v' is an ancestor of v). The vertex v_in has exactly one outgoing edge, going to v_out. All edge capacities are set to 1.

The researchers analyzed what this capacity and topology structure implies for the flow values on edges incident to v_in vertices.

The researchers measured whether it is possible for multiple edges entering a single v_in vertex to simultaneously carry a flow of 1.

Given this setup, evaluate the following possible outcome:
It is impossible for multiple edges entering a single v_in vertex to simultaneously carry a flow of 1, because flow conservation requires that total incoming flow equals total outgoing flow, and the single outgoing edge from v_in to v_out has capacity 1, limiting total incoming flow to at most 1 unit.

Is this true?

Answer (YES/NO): YES